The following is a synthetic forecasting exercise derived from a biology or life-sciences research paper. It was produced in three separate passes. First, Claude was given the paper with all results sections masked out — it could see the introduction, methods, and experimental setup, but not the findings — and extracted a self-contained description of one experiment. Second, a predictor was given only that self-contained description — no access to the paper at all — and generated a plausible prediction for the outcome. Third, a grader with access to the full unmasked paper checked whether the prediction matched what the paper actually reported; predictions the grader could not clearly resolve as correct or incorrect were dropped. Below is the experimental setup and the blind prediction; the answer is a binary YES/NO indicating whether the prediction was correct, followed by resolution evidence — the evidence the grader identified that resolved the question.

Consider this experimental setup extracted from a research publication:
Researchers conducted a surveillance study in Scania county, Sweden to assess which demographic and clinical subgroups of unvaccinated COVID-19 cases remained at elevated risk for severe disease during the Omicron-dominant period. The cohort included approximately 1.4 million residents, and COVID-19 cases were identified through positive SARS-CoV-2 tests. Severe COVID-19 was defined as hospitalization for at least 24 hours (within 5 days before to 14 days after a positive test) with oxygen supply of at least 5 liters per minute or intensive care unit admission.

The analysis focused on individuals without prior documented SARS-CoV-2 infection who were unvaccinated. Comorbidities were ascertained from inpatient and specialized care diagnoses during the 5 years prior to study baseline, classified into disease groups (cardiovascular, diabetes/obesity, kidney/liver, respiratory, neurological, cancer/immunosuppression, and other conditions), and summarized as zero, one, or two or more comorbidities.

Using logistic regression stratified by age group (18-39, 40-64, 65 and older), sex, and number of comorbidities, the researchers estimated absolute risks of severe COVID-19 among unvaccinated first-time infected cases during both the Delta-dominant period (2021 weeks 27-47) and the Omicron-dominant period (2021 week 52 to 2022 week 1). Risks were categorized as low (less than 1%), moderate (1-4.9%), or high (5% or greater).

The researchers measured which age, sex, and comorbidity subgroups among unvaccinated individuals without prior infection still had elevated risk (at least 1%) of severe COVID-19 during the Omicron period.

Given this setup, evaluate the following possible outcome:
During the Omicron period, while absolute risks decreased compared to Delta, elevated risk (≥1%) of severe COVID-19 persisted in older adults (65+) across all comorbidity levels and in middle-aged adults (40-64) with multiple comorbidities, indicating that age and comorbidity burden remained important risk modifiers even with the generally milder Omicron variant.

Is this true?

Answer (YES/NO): NO